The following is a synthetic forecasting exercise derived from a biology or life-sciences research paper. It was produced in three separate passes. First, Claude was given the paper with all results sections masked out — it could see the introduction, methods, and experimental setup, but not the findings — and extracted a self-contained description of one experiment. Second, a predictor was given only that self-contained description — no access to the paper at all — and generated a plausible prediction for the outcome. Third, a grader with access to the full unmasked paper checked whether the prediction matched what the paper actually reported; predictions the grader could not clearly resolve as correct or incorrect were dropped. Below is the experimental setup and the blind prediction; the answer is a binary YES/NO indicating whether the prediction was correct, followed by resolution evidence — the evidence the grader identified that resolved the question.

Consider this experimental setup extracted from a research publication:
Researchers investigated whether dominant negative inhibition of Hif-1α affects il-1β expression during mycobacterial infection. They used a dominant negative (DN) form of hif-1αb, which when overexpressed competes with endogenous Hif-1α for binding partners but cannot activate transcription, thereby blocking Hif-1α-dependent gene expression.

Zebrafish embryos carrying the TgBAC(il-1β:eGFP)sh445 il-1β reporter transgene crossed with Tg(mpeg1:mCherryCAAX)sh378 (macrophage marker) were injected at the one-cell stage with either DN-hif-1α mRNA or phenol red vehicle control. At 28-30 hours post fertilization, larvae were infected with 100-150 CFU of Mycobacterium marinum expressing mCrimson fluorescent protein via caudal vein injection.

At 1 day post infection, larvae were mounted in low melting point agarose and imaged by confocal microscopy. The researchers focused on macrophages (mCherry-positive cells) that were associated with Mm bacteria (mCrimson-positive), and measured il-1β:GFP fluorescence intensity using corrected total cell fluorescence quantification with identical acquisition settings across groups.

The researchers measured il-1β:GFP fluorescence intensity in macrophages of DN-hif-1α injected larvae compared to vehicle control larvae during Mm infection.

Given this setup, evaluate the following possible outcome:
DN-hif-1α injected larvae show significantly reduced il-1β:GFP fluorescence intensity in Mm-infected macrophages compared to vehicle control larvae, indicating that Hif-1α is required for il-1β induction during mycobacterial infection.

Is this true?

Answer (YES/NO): NO